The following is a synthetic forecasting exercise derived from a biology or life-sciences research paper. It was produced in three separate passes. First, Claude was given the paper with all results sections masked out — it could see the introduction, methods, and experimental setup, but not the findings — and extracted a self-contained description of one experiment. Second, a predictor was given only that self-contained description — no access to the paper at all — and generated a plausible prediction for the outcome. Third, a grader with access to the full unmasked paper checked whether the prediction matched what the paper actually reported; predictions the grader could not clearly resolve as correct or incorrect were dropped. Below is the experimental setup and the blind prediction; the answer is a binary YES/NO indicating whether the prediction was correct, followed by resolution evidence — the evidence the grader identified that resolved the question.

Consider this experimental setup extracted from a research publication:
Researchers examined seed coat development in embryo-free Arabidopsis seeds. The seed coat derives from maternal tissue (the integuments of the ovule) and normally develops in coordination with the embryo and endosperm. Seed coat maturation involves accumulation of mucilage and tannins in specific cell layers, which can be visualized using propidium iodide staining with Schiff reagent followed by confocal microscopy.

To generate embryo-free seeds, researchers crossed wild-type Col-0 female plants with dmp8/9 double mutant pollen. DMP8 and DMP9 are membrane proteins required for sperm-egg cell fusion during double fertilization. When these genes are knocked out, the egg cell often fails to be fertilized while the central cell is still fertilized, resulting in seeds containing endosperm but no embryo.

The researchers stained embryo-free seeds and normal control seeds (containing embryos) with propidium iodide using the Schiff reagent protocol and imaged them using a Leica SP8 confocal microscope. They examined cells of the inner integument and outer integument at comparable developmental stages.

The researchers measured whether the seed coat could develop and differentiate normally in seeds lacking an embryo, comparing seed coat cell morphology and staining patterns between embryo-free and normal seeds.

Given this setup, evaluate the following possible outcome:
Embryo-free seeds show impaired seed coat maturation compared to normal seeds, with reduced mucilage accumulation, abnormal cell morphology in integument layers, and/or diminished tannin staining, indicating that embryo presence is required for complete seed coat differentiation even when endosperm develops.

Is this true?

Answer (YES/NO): NO